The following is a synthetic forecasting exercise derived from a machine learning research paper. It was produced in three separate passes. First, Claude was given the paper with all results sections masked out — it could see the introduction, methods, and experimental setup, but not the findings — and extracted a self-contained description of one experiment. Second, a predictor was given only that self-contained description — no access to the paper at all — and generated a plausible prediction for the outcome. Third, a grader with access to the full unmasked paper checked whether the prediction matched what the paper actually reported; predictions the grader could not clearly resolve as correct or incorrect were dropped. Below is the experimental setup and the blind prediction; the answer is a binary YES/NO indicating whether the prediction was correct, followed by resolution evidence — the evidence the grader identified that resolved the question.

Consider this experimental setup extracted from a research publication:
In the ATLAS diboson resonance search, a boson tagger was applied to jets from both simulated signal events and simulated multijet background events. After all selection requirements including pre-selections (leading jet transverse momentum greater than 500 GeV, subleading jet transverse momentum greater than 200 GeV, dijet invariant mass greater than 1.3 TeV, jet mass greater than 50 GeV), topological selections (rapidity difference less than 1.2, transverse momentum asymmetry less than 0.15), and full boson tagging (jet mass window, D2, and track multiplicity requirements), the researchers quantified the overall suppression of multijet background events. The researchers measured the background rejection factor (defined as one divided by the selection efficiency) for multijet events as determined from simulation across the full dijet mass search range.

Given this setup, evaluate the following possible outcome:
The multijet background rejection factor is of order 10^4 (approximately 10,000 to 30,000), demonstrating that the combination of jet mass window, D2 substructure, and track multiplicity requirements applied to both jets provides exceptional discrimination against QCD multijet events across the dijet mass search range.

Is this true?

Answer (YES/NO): NO